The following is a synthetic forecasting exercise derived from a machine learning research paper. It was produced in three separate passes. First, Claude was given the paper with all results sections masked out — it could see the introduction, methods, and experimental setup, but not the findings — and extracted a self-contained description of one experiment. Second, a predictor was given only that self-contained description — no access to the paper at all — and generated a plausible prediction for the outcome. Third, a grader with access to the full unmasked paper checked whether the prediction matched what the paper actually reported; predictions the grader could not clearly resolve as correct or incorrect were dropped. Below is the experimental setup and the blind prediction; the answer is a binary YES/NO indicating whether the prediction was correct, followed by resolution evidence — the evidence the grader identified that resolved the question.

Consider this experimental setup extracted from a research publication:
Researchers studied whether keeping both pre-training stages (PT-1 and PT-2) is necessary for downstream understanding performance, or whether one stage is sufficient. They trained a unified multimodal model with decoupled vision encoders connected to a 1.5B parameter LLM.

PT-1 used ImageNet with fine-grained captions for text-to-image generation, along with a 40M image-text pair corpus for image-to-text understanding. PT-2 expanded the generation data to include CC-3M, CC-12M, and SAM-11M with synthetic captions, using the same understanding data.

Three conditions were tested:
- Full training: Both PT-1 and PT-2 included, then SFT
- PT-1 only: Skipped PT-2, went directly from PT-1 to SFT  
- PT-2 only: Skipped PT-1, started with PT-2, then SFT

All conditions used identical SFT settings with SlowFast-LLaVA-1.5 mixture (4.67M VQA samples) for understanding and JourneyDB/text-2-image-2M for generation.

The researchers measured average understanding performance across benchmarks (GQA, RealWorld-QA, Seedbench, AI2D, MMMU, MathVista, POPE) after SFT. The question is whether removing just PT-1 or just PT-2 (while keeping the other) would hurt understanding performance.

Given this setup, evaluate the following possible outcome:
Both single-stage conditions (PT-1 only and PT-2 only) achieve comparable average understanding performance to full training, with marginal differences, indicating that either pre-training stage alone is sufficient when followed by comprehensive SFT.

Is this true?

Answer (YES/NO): YES